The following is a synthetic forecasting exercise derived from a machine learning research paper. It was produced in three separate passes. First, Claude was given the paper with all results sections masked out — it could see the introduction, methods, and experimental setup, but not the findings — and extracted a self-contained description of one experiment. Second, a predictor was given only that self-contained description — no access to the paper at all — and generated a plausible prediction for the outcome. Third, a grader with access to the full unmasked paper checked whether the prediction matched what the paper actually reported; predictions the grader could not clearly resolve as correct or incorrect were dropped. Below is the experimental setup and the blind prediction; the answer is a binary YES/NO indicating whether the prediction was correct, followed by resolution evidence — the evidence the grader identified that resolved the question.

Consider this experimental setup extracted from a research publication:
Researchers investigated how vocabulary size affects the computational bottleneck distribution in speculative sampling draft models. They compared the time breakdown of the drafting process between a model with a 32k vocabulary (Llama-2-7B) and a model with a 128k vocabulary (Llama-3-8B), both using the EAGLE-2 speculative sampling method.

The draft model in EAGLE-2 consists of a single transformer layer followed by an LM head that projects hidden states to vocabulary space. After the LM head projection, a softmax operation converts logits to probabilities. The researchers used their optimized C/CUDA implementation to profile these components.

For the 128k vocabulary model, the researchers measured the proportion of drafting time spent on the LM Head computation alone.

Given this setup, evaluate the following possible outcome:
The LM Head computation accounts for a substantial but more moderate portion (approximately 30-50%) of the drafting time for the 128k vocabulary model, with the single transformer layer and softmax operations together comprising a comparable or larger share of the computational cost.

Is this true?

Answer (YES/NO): YES